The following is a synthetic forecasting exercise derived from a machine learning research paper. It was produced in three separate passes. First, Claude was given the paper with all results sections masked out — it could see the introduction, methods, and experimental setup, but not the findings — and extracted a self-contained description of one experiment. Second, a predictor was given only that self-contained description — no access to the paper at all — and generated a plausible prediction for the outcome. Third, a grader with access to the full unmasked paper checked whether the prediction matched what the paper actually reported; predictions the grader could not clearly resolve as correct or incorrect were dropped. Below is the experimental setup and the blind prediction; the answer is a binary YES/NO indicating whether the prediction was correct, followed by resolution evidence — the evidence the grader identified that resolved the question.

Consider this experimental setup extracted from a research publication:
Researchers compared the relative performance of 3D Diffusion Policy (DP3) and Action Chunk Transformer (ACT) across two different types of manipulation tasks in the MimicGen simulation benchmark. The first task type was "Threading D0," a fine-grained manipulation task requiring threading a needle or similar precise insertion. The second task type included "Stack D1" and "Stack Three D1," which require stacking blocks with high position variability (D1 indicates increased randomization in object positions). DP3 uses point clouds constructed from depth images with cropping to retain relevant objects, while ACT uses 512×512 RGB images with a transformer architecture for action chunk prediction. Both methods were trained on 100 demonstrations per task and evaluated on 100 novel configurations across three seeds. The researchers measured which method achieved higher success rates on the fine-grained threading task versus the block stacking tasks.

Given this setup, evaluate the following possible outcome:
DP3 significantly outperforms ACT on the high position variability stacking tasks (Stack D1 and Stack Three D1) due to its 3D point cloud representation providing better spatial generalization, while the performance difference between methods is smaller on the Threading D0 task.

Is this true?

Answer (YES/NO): NO